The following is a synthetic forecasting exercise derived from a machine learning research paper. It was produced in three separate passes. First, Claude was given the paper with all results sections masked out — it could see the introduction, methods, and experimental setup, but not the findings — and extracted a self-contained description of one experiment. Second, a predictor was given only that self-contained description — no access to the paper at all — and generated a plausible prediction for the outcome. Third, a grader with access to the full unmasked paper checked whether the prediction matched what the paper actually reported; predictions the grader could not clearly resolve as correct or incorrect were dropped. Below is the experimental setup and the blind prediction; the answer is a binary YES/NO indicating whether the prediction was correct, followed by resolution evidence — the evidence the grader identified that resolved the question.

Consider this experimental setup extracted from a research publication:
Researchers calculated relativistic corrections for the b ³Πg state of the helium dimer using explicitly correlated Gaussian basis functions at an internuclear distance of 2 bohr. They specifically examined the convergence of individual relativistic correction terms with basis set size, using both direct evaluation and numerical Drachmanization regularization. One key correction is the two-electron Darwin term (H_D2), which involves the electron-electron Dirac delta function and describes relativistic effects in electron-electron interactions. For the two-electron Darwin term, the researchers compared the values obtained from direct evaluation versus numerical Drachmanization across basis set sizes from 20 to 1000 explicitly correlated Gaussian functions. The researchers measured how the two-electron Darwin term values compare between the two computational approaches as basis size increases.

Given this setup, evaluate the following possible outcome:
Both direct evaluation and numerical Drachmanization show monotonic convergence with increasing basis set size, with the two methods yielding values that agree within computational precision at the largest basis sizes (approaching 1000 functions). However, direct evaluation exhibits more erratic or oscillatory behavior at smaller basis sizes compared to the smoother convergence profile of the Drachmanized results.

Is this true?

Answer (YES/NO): NO